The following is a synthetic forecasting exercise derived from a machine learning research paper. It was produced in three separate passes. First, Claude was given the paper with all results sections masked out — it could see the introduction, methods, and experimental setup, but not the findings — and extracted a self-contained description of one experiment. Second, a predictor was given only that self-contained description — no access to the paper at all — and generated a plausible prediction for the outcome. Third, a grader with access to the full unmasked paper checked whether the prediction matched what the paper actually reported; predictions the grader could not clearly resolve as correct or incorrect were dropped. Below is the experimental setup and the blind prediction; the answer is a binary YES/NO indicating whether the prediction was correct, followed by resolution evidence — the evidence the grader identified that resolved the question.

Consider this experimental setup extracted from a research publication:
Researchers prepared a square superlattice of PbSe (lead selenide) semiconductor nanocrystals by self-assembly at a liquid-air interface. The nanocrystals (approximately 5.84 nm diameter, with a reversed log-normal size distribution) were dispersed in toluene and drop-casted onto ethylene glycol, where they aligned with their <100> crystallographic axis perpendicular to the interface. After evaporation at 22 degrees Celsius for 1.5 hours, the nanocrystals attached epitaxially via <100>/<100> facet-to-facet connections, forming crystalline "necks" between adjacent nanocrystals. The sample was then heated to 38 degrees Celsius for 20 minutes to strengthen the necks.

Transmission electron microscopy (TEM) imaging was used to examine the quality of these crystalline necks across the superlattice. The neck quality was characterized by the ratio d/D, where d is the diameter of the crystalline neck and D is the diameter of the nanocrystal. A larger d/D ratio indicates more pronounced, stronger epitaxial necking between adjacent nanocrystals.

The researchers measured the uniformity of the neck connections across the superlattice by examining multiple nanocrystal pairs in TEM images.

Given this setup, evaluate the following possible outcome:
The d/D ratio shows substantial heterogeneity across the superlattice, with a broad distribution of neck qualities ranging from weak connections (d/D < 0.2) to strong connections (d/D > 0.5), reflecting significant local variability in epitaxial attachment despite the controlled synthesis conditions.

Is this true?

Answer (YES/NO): YES